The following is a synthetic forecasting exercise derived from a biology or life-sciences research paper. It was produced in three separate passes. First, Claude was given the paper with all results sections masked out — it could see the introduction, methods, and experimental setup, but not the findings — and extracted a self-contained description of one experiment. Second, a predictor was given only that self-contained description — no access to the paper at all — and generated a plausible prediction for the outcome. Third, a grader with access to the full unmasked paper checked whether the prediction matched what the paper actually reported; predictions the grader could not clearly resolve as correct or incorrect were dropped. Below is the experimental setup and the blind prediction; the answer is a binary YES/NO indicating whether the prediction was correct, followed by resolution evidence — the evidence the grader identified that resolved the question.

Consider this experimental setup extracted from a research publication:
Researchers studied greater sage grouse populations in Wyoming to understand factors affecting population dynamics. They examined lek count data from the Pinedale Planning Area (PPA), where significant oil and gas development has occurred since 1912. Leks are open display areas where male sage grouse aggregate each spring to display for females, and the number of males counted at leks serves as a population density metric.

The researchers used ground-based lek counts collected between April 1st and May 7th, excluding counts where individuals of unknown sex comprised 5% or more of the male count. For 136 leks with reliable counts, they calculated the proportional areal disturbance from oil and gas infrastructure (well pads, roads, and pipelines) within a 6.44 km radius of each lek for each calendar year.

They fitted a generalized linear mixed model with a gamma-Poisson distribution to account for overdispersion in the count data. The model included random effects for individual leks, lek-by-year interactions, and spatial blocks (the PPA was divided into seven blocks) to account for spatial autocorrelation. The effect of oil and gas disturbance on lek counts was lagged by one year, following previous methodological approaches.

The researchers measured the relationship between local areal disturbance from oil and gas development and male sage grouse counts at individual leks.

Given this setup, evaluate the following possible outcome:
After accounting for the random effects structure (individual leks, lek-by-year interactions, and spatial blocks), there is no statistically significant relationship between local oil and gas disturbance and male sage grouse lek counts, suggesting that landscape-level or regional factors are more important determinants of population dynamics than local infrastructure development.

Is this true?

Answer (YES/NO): NO